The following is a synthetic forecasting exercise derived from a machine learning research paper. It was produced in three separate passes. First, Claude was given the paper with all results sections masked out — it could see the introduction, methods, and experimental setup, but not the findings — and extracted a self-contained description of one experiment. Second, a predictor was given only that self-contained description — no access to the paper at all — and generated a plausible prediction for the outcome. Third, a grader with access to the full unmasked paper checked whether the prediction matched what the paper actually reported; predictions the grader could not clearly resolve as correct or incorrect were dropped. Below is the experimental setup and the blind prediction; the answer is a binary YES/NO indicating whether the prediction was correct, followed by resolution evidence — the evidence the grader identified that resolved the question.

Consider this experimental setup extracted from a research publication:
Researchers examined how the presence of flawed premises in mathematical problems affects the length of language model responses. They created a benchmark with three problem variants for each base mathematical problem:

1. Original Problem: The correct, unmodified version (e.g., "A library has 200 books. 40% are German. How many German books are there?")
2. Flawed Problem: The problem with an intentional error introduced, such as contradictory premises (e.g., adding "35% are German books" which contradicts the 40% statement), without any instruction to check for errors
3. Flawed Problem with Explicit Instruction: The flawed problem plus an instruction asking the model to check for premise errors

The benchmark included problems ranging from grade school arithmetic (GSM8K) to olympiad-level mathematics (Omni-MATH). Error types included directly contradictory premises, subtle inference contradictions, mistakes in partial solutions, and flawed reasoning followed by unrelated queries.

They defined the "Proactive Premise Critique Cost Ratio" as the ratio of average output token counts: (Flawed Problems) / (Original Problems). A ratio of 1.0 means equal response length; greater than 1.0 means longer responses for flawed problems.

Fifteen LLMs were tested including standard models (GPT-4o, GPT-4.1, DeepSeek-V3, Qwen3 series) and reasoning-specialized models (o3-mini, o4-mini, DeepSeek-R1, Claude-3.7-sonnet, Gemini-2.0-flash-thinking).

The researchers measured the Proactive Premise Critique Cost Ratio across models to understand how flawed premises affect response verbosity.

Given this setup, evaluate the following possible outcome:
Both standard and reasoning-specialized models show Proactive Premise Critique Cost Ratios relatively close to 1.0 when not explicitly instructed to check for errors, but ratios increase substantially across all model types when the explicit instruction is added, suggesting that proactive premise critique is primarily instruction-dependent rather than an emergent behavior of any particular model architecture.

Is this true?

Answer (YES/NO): NO